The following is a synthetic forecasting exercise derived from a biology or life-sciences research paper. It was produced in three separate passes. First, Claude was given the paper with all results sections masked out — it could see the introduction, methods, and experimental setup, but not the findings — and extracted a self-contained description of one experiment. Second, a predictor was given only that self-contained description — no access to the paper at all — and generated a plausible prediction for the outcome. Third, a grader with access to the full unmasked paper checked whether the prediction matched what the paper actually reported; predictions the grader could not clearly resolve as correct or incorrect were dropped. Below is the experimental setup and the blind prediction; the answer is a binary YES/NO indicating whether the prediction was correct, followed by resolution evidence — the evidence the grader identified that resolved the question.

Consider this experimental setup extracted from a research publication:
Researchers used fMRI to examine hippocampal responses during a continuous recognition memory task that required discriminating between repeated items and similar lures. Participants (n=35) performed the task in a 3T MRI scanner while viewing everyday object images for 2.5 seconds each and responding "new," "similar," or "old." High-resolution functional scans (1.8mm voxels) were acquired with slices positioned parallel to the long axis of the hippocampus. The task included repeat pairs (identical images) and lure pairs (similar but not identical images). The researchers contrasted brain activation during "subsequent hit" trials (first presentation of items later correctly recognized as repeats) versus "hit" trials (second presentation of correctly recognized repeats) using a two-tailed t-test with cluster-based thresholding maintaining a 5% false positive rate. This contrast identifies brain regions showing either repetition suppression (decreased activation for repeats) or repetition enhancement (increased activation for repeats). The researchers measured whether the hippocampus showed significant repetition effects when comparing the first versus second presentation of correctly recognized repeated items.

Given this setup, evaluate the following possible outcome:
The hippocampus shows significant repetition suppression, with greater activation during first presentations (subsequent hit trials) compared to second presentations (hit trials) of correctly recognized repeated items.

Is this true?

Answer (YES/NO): YES